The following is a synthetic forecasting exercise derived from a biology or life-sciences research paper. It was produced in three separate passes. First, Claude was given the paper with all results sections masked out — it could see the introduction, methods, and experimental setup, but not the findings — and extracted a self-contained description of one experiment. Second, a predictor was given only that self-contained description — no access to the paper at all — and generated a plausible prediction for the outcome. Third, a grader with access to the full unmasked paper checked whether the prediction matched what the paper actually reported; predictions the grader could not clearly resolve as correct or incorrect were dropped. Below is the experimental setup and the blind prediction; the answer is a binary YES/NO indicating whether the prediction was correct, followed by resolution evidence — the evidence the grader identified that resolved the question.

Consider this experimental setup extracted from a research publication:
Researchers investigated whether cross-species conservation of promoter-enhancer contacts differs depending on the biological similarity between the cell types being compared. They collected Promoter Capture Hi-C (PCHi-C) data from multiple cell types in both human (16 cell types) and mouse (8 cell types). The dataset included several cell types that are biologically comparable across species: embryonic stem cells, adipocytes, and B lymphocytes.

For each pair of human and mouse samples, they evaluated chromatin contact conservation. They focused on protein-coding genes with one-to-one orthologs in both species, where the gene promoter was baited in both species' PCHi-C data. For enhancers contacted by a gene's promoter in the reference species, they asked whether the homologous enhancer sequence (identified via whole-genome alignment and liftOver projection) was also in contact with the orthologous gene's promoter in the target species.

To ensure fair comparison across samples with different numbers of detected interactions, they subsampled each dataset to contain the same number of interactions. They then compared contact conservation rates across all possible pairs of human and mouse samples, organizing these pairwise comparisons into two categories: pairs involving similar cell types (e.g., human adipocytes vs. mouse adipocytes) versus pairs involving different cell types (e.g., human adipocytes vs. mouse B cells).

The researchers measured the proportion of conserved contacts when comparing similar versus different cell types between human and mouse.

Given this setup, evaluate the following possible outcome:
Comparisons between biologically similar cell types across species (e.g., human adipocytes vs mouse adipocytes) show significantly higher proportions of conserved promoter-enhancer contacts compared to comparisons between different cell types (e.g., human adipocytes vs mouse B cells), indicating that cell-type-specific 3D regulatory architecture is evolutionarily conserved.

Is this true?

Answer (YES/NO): NO